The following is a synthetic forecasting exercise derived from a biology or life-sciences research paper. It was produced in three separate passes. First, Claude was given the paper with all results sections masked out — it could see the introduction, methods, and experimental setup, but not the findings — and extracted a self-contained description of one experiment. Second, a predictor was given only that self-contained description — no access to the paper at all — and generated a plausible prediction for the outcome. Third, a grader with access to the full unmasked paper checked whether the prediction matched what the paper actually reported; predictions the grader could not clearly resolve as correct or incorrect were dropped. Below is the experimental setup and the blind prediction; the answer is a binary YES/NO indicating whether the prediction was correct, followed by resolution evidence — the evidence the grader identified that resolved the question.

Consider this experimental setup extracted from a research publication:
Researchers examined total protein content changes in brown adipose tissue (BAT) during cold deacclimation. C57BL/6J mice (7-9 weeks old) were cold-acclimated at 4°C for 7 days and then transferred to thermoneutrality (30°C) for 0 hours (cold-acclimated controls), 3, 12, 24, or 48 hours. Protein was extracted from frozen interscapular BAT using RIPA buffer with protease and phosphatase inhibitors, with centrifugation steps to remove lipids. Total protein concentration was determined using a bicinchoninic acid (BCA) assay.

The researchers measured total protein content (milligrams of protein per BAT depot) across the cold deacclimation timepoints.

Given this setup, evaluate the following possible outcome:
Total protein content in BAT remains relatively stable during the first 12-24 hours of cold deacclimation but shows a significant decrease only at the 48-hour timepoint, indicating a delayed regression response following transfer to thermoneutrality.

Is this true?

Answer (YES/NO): YES